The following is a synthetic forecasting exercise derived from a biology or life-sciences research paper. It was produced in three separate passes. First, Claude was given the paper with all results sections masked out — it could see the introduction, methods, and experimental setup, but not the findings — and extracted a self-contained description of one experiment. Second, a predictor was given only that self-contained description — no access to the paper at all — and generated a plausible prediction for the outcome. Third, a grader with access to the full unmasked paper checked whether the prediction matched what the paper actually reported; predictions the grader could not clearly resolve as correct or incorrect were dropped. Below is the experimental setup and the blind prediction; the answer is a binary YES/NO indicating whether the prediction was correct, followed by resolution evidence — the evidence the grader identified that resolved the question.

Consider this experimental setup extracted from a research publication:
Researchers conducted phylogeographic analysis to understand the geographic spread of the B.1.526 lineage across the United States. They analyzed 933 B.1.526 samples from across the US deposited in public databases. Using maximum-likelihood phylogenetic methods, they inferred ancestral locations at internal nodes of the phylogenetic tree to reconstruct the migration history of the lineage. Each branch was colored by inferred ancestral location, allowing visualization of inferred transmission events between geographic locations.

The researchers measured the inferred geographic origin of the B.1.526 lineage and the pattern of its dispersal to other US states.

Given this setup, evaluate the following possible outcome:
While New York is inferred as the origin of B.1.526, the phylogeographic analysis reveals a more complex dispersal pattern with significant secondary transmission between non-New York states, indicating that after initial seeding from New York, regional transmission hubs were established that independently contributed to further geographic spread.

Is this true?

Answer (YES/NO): NO